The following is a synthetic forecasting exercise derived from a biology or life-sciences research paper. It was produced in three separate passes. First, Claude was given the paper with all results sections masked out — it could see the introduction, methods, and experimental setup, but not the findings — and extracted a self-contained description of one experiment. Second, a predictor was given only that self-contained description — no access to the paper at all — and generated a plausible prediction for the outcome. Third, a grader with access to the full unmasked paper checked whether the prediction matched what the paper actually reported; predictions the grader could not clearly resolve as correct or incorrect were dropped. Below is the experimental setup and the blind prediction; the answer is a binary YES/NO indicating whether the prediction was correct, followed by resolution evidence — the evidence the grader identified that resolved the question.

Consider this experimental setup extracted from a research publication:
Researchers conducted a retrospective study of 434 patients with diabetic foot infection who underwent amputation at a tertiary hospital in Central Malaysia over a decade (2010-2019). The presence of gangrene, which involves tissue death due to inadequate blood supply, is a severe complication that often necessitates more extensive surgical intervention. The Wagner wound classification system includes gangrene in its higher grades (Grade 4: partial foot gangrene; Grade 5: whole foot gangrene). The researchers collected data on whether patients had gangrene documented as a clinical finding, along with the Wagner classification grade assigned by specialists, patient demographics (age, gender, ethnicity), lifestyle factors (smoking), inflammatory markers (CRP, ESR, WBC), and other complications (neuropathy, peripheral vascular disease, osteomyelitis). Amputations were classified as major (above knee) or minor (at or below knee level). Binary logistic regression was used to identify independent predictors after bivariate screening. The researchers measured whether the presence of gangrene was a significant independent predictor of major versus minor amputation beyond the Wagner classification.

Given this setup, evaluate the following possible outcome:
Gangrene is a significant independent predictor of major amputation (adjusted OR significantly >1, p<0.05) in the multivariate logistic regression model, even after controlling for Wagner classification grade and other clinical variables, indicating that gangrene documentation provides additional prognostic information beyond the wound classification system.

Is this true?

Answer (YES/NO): NO